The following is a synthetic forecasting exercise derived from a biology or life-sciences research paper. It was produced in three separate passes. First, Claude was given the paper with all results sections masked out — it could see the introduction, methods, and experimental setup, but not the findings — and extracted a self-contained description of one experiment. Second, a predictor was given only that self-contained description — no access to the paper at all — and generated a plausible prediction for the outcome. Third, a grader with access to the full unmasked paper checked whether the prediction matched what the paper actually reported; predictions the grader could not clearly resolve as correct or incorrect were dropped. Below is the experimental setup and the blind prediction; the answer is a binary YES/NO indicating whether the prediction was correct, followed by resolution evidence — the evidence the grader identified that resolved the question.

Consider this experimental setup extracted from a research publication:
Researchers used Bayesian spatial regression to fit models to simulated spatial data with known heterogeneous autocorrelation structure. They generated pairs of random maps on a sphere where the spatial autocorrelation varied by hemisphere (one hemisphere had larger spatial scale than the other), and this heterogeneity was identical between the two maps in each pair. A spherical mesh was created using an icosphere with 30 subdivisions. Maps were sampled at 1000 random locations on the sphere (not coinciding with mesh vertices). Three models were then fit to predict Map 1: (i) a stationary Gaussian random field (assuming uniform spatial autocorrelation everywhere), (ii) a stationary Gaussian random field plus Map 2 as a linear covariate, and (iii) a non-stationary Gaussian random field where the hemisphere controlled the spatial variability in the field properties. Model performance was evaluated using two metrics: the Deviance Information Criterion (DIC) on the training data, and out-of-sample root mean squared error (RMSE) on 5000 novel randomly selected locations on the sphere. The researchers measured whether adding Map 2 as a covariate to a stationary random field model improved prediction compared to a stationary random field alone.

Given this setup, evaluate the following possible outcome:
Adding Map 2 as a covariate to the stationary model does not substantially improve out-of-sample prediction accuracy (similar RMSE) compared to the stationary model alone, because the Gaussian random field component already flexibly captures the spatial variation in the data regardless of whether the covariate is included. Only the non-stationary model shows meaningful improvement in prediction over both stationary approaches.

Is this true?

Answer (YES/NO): YES